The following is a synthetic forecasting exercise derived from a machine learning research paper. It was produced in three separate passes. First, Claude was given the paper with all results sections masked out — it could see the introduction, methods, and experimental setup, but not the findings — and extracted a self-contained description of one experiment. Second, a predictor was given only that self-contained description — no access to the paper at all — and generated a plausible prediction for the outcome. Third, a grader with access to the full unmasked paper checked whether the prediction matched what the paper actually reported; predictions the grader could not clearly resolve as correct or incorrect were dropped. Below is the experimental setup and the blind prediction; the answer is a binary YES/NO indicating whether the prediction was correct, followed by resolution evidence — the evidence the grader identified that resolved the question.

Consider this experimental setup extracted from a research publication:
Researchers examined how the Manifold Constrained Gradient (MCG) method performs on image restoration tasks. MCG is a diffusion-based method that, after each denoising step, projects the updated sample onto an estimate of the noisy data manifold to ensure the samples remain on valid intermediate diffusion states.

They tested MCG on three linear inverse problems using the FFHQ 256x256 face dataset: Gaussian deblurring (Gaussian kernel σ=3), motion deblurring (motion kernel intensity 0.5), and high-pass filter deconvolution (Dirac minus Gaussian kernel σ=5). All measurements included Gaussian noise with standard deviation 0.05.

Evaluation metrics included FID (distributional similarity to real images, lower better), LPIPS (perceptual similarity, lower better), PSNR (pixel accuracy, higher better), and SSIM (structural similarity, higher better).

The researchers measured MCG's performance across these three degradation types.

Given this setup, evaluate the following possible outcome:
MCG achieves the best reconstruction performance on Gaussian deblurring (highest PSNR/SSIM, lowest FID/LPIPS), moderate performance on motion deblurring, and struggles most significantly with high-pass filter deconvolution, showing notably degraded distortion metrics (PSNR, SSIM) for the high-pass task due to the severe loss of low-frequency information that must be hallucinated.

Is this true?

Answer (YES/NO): NO